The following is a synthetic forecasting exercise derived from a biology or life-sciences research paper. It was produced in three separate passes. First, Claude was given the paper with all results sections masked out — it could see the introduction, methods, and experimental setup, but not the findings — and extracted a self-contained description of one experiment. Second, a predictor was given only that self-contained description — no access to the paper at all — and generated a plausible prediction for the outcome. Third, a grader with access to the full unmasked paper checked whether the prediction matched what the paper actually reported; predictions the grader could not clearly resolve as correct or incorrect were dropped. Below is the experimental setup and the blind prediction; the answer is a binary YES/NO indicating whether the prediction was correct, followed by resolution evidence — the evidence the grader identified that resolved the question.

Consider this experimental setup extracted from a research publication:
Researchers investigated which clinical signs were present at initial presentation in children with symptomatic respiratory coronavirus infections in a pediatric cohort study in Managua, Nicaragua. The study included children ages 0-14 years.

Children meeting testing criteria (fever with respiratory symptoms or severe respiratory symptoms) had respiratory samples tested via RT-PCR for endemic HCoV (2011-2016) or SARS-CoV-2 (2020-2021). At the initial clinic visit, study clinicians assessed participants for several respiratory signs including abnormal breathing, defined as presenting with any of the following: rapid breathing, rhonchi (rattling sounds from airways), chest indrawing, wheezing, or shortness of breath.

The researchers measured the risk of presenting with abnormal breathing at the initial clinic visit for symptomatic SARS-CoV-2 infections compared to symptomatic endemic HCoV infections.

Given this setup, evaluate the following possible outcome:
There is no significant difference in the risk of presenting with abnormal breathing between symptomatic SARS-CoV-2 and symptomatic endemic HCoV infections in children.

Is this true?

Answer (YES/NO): NO